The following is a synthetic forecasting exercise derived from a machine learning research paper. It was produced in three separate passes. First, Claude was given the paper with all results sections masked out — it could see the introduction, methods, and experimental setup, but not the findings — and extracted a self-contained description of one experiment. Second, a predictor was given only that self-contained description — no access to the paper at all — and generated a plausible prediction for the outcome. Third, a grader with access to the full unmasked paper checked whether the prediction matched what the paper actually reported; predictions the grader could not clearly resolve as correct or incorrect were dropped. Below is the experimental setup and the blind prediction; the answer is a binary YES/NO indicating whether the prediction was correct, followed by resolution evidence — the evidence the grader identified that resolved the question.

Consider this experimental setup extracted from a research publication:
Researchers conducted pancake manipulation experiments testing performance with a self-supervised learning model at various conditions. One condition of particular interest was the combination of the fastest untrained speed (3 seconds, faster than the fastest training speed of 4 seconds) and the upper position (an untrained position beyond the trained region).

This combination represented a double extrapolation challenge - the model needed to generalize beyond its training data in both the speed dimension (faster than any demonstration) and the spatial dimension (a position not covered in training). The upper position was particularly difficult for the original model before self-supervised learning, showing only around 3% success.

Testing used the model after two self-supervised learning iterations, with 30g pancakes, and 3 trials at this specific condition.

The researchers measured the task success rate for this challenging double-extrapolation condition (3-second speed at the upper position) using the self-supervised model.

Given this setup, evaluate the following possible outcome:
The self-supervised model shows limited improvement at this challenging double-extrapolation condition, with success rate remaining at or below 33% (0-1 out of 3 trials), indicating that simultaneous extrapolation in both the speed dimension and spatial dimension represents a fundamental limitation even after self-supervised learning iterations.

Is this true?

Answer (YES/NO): NO